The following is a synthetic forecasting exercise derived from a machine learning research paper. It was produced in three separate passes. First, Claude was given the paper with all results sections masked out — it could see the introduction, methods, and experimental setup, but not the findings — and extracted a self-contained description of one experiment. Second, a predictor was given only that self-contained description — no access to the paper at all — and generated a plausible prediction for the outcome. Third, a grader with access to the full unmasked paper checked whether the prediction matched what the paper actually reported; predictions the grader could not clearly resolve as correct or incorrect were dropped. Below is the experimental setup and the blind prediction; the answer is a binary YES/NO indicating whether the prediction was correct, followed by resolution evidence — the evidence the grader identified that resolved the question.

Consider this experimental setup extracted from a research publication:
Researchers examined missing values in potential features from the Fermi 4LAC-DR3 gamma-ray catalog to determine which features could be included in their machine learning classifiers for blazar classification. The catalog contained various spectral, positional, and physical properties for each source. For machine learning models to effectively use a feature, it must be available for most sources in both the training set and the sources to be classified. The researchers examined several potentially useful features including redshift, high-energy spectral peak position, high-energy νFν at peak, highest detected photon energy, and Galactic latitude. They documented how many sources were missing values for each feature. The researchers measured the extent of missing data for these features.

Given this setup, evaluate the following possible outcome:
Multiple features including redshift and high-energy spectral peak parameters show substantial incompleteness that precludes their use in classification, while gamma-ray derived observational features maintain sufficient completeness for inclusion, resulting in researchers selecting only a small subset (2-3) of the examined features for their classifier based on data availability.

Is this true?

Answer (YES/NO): NO